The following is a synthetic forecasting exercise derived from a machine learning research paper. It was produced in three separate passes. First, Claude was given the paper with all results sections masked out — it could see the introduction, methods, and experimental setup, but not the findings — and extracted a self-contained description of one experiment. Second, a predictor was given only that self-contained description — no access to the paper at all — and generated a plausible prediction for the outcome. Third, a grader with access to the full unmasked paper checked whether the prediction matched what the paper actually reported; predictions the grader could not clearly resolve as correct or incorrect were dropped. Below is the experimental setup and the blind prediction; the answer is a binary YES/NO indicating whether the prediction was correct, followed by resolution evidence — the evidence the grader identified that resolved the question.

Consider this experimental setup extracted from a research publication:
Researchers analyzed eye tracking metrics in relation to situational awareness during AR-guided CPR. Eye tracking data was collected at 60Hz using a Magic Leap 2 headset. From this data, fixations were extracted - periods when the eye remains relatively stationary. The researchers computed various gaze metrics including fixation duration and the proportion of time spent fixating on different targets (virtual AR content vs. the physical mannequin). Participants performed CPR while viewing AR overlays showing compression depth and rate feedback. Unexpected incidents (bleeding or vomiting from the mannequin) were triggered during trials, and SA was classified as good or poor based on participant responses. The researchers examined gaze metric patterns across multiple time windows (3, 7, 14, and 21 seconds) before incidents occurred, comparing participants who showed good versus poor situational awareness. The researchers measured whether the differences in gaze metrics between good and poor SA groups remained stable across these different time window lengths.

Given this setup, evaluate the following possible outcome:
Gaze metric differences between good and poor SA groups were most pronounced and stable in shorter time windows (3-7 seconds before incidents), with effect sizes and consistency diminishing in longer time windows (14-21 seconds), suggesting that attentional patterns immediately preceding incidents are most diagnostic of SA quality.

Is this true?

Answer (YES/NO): NO